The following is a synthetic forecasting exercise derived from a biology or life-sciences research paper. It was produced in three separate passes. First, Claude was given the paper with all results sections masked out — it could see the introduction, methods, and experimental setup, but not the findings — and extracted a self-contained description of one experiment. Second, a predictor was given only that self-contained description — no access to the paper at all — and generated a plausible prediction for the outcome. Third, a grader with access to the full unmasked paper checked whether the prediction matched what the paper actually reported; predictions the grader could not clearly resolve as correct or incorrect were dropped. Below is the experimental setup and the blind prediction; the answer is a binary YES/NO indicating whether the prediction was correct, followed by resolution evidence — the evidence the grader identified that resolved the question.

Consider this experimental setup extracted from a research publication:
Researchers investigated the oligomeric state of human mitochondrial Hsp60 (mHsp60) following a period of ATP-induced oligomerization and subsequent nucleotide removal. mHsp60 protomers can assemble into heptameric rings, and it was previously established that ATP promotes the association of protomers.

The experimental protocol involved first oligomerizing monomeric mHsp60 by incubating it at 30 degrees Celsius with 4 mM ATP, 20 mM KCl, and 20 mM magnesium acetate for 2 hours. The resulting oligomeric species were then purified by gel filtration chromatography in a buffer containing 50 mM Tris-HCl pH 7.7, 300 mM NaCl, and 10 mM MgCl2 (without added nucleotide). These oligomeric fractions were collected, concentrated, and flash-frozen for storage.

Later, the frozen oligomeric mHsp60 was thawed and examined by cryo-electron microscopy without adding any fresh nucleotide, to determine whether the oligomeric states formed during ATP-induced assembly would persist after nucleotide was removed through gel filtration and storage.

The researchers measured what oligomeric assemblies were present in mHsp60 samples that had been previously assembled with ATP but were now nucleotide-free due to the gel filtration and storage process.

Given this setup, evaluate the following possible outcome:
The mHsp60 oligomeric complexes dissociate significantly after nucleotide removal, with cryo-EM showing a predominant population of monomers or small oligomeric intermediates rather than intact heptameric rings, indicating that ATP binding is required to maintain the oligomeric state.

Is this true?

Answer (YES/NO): NO